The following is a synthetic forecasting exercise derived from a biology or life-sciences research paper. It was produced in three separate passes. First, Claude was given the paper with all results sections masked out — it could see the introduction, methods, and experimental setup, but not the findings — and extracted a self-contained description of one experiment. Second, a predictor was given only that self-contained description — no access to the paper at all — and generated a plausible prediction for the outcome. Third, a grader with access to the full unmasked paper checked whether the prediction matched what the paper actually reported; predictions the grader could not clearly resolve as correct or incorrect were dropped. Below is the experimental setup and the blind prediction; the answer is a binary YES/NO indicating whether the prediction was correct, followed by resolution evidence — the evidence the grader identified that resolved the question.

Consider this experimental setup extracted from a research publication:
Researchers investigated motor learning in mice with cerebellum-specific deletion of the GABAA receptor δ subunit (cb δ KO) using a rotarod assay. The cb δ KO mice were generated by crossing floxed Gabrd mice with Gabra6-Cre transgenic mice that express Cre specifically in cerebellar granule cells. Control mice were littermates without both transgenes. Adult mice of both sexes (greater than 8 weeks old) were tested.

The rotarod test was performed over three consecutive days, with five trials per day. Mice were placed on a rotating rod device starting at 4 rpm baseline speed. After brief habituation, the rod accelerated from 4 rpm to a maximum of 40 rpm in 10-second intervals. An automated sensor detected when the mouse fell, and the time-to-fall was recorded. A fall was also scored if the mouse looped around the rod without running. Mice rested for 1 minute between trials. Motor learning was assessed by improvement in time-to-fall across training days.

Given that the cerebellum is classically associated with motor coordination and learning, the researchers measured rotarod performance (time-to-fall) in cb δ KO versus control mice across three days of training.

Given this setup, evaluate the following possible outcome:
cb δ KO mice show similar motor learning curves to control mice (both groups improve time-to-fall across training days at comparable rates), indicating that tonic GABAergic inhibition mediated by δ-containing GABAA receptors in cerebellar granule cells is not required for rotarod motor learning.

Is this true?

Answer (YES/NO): YES